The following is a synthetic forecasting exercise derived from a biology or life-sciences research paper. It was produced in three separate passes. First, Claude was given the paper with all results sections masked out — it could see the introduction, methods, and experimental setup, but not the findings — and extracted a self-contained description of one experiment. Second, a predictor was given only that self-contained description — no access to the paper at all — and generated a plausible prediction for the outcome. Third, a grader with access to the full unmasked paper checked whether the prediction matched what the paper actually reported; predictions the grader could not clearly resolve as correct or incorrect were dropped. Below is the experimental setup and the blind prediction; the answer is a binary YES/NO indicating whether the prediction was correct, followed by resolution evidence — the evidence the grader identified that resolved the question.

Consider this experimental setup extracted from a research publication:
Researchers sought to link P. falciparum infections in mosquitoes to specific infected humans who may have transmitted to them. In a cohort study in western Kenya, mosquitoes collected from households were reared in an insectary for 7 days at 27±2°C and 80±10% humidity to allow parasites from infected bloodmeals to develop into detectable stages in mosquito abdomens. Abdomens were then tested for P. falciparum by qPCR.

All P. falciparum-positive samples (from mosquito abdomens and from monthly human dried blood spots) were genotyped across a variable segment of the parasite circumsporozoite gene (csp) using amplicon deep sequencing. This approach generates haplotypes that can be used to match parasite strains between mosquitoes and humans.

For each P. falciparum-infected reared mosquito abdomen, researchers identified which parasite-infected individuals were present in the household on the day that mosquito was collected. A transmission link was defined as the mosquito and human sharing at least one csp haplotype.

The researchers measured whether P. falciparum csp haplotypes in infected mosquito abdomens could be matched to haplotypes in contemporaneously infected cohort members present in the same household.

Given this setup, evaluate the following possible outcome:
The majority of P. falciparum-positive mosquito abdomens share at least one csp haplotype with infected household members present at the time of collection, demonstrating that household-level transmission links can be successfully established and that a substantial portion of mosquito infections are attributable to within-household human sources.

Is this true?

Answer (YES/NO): NO